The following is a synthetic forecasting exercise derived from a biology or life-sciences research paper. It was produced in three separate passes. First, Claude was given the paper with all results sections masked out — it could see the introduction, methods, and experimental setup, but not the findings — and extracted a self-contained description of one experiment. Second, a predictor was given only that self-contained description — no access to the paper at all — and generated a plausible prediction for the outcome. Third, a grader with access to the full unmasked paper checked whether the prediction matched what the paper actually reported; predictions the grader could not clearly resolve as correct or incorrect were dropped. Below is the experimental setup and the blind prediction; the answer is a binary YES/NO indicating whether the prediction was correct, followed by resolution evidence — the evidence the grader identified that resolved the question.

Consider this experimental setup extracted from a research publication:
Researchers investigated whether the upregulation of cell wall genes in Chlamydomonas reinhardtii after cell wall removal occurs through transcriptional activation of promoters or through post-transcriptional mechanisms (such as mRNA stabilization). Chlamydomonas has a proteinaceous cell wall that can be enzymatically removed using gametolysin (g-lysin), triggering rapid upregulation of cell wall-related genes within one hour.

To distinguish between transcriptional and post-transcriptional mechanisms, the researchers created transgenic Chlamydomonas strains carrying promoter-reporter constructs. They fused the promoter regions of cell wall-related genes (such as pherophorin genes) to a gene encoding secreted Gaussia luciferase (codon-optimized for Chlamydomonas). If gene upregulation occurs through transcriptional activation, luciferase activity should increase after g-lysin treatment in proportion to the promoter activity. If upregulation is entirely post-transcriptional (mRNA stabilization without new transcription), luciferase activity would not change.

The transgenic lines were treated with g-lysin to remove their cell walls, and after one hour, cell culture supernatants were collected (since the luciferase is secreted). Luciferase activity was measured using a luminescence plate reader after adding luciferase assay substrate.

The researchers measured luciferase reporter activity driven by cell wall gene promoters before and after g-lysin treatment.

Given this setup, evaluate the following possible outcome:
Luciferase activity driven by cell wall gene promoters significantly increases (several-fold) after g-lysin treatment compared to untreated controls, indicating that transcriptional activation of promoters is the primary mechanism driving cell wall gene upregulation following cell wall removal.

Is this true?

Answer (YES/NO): YES